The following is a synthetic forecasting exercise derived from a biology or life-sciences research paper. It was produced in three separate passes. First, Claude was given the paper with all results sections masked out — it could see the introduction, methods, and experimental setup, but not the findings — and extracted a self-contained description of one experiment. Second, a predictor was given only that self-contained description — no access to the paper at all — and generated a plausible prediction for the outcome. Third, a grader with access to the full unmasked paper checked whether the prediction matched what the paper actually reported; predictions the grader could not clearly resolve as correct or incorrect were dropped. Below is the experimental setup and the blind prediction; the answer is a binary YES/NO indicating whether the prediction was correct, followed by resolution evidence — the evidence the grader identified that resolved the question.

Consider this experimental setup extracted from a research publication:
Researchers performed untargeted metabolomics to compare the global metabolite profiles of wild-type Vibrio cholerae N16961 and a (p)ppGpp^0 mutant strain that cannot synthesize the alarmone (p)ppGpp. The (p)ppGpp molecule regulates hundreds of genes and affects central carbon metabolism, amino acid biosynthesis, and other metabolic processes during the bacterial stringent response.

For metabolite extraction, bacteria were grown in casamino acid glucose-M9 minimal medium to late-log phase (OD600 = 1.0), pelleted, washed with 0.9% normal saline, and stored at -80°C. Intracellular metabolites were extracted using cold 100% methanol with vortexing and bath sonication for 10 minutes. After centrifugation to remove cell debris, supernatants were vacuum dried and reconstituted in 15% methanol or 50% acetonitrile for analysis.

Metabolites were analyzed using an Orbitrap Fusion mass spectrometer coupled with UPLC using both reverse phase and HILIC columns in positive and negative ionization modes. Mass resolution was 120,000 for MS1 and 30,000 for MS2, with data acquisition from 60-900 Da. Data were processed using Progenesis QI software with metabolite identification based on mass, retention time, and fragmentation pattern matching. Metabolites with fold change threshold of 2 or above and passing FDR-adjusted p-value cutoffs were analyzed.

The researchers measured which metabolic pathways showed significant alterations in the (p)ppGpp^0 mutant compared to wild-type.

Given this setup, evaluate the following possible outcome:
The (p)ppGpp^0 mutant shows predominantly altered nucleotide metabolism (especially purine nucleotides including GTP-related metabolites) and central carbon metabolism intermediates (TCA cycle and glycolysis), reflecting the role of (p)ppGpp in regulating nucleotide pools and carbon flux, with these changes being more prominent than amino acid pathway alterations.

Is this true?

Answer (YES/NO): NO